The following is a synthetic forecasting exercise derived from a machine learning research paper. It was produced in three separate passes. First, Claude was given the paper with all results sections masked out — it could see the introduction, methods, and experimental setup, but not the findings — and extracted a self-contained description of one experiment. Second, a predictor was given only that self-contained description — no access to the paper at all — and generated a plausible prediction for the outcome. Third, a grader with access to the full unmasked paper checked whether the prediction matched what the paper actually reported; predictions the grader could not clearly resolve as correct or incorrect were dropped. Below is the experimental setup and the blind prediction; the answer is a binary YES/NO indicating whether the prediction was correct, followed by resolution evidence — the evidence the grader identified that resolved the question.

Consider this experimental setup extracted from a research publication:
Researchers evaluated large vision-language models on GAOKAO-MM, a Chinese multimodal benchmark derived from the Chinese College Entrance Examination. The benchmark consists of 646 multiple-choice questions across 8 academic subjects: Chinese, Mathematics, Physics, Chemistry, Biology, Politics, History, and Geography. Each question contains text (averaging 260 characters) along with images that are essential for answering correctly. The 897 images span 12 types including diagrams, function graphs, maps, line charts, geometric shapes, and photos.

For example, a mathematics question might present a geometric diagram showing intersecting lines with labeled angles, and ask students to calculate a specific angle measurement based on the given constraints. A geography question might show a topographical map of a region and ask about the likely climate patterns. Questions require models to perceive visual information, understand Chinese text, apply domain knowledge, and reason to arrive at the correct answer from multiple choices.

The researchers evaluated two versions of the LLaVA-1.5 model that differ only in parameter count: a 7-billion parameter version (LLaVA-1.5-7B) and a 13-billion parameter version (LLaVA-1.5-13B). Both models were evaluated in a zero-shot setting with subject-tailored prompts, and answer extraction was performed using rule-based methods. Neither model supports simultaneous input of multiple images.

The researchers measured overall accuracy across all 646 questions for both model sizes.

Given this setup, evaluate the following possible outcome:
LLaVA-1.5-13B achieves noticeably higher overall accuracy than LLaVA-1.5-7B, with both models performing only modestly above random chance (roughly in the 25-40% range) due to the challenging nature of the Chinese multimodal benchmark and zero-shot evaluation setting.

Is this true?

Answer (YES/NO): NO